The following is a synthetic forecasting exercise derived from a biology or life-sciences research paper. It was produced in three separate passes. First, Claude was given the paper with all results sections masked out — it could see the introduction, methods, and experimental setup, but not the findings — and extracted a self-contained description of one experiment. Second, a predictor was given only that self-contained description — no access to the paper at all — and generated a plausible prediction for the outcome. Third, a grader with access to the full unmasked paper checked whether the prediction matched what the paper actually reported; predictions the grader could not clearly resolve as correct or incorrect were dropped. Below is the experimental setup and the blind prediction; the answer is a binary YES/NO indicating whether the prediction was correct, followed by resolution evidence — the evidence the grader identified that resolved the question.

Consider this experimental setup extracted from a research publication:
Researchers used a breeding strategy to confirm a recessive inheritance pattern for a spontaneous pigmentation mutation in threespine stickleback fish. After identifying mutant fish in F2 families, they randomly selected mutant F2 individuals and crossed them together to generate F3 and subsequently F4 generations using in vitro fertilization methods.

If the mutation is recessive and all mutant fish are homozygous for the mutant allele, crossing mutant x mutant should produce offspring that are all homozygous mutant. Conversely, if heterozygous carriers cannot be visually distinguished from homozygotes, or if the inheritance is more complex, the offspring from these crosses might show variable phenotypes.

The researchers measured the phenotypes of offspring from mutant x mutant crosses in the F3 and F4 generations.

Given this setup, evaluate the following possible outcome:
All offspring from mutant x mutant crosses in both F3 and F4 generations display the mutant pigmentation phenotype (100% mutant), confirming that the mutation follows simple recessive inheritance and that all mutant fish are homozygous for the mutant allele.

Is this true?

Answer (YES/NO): YES